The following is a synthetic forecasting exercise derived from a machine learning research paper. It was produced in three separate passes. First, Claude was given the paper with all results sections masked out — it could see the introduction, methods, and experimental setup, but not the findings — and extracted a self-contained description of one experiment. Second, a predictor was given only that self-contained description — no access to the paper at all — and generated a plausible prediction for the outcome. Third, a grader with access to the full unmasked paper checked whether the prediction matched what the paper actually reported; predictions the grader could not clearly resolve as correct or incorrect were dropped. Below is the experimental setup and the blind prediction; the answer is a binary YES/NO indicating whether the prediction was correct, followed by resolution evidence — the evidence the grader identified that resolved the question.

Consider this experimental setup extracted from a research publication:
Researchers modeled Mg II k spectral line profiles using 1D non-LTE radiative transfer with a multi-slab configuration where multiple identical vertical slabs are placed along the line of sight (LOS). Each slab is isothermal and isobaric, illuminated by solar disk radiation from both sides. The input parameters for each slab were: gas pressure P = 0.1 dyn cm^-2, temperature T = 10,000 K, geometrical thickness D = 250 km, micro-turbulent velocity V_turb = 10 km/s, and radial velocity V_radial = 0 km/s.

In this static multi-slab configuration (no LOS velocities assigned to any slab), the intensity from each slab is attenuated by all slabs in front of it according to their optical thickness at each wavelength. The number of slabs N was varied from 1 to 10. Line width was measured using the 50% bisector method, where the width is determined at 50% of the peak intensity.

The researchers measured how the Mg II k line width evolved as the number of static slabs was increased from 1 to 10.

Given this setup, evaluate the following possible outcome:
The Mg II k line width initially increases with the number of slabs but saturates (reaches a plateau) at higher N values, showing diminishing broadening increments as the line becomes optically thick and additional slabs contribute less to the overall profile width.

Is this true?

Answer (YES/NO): YES